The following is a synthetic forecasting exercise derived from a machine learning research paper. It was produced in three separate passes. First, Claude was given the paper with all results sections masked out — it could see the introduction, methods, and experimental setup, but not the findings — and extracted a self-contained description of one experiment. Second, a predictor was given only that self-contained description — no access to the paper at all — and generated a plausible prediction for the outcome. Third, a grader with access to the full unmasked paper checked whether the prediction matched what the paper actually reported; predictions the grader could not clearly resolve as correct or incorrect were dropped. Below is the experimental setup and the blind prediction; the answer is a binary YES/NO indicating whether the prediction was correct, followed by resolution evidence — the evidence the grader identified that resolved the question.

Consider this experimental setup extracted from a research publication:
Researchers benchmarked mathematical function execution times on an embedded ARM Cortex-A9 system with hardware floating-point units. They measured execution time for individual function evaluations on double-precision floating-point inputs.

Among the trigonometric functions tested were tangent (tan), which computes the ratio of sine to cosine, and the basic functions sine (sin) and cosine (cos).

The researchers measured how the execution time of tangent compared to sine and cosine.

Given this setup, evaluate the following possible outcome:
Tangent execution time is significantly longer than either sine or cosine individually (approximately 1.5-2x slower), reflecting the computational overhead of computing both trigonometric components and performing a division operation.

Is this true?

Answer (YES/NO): YES